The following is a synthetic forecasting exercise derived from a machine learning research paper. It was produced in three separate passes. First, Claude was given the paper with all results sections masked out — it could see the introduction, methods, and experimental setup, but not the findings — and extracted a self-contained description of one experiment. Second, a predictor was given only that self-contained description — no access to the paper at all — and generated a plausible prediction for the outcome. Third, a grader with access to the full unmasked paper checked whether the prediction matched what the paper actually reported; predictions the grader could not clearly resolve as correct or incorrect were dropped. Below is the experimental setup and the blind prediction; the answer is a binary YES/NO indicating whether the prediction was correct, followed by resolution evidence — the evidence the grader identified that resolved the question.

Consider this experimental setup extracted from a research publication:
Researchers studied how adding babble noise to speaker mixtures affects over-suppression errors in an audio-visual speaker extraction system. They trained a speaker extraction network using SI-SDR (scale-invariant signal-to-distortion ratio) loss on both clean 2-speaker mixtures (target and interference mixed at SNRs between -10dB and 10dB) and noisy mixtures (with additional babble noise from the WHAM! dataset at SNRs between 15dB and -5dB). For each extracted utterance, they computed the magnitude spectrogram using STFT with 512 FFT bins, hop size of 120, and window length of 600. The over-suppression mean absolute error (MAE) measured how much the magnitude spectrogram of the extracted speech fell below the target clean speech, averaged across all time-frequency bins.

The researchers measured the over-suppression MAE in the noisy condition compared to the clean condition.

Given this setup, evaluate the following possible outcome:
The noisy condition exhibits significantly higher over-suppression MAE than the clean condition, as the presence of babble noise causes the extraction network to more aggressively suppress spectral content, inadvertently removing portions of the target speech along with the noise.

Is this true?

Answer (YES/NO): YES